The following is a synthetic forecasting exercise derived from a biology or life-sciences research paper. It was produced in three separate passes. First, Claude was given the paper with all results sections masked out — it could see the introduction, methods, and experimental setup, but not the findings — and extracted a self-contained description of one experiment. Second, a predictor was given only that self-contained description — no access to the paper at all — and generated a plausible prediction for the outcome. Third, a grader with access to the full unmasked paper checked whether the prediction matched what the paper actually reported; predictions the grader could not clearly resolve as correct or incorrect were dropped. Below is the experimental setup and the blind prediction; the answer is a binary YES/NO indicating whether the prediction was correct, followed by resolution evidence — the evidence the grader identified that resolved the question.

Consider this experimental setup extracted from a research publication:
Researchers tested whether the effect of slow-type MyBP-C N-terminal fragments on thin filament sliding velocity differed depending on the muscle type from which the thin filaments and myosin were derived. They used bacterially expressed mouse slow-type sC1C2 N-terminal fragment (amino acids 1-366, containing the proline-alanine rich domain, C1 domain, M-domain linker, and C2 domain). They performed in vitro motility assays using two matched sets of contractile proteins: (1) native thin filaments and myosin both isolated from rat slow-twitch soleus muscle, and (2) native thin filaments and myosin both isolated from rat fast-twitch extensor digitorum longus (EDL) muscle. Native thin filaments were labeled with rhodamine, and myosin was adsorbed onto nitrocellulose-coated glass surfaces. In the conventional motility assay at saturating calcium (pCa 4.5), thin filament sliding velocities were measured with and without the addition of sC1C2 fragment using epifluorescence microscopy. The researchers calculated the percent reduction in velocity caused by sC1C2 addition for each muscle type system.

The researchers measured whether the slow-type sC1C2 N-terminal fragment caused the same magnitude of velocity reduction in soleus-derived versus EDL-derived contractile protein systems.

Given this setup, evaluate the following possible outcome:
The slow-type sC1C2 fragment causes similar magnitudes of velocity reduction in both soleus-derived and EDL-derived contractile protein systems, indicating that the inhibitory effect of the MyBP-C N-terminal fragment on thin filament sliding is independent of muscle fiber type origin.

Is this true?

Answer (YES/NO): YES